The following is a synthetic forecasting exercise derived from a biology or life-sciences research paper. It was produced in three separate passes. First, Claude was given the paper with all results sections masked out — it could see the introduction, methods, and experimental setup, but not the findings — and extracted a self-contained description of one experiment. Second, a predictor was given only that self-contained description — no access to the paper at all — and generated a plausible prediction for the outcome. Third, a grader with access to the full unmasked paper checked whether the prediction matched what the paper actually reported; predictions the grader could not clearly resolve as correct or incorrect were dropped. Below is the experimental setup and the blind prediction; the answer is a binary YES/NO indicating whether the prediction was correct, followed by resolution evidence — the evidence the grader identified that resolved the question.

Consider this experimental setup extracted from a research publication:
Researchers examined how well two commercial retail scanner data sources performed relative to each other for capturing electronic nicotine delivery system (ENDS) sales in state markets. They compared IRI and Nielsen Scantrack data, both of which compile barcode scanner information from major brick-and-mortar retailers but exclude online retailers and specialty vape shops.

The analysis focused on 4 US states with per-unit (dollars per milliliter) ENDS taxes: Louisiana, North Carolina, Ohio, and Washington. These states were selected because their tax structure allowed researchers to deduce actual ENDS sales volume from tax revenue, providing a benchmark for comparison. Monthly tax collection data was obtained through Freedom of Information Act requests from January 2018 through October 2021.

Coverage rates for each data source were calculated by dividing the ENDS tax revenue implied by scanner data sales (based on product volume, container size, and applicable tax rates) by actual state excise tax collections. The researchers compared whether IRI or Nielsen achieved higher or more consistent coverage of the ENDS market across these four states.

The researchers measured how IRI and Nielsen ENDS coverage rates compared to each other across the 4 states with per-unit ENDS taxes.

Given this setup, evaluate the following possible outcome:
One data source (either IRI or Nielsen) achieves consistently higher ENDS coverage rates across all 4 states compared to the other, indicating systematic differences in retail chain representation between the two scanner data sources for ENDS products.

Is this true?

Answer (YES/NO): NO